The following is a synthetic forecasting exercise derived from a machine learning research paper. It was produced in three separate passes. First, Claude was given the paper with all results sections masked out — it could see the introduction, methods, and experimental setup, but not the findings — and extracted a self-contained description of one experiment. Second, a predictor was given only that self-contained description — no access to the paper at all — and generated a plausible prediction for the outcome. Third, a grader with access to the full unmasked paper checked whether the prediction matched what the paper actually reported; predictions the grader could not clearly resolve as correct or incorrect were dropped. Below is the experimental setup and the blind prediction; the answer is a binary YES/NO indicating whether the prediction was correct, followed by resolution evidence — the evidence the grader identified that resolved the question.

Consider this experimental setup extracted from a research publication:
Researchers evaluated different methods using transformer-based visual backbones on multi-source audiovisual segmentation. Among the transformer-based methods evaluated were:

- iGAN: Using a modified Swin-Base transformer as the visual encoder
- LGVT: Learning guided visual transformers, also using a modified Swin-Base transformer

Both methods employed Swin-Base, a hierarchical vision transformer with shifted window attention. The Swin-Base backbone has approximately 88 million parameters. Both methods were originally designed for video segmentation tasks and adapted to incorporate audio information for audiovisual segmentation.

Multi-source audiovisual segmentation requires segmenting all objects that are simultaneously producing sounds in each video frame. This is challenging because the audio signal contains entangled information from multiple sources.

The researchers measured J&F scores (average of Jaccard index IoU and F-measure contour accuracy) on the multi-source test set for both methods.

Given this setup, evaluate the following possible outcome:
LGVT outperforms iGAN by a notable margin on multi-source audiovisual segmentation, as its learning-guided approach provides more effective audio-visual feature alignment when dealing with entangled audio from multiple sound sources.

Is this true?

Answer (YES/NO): NO